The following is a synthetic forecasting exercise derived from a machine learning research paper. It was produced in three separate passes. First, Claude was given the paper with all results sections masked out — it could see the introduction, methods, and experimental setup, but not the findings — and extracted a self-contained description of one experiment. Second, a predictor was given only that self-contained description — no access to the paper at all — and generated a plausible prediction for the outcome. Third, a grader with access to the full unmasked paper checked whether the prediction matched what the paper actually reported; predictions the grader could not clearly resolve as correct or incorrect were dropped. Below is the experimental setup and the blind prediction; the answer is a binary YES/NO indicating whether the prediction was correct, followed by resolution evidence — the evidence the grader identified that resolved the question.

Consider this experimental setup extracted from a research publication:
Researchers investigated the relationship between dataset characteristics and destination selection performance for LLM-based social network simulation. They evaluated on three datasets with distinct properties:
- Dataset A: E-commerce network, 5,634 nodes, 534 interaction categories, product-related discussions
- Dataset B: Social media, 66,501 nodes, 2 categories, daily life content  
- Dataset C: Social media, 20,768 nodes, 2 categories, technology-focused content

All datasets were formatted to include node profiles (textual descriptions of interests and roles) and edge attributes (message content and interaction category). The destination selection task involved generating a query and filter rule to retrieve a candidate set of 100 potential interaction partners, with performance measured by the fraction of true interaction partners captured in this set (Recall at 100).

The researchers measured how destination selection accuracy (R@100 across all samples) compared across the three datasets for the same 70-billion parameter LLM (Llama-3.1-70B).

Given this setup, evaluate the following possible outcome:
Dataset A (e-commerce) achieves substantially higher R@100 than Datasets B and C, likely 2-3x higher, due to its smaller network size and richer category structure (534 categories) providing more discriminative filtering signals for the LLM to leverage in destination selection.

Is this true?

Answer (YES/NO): NO